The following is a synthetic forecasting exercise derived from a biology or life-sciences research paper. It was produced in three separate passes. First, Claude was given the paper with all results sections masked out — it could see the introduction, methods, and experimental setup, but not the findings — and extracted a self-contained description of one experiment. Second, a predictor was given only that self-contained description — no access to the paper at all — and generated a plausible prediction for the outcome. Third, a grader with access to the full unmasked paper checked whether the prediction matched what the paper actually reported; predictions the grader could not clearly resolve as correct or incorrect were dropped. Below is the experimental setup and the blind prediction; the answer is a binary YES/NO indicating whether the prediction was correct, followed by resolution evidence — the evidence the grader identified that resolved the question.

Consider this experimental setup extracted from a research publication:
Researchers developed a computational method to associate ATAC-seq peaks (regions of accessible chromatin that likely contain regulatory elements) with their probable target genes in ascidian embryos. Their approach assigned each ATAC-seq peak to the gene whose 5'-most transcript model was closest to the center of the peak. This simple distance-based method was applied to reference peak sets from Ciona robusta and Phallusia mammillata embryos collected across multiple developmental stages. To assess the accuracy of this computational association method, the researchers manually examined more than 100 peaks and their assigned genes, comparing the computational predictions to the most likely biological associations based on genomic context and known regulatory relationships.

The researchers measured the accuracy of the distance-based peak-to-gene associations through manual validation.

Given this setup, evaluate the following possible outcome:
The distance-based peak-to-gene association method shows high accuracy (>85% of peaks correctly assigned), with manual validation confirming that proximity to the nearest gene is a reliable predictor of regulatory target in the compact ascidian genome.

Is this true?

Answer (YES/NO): NO